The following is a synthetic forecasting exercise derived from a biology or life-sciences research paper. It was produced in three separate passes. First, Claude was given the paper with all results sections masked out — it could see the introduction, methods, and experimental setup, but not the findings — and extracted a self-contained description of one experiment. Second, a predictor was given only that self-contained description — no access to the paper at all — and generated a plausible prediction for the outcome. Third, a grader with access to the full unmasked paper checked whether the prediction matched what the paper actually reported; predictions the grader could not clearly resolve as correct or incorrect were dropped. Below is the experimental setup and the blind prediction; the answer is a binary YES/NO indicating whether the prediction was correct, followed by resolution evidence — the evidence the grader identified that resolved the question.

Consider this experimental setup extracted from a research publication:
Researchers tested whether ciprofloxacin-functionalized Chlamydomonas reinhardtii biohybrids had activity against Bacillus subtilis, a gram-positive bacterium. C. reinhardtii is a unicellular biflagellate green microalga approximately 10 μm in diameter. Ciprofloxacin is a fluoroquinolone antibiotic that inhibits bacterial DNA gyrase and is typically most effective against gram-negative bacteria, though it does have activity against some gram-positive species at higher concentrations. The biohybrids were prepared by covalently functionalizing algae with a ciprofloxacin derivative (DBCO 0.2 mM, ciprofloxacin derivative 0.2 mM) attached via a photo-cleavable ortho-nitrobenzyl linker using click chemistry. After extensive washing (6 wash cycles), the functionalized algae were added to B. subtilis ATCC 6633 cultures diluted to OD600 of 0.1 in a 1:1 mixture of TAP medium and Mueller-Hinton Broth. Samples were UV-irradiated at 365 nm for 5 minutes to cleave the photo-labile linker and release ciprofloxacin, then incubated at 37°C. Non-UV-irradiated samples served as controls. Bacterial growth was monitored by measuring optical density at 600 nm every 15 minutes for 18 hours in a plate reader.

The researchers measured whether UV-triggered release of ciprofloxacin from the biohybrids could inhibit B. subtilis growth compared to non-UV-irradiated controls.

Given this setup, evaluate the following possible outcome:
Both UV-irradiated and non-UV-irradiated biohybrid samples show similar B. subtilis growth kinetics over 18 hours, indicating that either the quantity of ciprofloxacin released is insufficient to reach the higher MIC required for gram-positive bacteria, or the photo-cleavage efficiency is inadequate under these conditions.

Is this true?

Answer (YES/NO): NO